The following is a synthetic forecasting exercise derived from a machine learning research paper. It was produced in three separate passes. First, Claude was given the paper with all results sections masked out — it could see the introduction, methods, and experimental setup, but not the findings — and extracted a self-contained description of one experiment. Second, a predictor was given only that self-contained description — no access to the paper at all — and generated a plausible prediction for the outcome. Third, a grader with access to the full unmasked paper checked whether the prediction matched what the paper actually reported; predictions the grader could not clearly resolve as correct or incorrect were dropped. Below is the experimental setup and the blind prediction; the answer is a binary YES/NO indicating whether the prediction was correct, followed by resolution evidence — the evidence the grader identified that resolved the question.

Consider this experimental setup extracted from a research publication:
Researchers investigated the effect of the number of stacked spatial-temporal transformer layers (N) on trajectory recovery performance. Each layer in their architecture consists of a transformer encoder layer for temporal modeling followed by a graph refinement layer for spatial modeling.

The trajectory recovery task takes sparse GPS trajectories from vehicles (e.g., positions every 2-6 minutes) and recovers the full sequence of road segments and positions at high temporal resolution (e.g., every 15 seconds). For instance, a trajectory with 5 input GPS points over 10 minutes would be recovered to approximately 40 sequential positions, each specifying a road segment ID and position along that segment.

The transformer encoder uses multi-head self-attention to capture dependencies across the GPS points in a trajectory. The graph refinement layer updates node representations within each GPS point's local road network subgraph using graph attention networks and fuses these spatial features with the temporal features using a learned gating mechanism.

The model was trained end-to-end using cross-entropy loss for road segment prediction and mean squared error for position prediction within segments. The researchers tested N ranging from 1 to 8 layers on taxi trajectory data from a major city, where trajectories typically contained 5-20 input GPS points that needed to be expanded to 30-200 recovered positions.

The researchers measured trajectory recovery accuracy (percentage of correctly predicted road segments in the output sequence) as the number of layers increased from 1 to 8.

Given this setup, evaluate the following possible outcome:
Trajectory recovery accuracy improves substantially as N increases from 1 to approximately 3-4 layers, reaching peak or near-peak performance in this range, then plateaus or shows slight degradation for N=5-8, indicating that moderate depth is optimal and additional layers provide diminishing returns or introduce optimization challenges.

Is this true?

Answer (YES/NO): YES